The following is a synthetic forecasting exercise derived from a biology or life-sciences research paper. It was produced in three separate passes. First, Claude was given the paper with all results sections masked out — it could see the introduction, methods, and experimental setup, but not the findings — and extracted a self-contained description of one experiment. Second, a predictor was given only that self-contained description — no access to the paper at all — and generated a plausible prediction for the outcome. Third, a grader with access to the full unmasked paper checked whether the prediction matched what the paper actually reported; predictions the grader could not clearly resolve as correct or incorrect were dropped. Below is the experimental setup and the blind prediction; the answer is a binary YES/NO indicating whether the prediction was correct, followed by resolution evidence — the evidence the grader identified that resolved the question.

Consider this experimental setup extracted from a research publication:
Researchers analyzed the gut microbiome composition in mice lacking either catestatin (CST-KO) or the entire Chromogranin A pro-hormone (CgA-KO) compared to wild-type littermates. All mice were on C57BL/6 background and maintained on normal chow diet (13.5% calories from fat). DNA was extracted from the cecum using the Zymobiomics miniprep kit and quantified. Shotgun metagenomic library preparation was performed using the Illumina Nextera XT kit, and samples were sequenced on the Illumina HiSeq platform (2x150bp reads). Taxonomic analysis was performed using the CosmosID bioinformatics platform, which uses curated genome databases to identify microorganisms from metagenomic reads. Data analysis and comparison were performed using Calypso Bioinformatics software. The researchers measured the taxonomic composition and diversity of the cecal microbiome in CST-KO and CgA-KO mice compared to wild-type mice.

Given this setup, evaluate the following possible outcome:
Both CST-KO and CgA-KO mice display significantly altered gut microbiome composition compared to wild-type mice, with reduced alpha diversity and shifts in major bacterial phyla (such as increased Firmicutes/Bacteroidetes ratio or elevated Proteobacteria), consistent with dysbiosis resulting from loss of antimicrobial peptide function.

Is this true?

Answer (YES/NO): NO